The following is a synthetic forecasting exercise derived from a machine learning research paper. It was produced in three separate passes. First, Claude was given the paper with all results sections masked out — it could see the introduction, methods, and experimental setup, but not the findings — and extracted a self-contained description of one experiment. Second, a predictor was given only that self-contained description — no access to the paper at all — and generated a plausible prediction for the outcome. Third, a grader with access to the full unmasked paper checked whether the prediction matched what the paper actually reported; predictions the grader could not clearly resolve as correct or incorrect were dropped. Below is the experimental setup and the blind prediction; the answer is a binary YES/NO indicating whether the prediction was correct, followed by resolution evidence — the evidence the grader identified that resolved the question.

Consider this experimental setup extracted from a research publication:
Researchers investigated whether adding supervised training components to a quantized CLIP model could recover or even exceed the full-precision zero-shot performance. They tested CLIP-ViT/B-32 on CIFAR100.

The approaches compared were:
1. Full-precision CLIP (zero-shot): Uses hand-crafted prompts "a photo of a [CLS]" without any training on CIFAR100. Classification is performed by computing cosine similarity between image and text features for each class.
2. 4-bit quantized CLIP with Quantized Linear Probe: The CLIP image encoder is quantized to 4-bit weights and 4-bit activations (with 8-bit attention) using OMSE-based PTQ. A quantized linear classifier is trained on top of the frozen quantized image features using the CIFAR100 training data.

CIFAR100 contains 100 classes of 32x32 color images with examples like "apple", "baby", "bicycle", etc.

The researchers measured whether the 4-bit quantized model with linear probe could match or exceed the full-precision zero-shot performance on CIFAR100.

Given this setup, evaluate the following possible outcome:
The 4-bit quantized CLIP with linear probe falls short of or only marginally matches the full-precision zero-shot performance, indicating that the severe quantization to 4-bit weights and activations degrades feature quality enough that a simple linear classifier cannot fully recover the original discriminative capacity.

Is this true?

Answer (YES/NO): NO